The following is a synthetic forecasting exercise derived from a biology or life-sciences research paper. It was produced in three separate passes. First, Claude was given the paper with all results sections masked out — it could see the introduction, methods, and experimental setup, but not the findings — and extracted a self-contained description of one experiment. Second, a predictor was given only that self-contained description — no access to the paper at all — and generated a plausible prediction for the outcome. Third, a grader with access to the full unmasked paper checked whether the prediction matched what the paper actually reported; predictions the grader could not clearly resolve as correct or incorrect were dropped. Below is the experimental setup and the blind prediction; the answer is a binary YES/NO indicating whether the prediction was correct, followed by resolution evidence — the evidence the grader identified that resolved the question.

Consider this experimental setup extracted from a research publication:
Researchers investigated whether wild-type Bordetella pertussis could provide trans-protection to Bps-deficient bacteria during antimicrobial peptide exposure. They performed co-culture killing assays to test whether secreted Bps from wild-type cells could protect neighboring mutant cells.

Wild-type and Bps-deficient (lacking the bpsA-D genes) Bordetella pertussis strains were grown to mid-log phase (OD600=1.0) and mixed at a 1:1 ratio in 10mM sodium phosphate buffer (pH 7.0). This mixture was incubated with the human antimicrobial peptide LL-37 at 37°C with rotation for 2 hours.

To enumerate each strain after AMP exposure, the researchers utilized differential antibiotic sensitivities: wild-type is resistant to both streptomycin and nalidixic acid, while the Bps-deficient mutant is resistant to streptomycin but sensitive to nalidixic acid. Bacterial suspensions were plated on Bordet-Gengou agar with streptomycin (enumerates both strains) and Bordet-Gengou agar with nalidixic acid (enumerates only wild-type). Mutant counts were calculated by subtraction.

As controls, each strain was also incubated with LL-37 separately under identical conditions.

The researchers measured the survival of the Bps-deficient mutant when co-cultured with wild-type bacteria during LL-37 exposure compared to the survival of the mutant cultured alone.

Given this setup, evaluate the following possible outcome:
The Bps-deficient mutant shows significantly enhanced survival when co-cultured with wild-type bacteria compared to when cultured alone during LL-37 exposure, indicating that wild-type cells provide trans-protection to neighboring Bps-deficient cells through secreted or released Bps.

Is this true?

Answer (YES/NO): YES